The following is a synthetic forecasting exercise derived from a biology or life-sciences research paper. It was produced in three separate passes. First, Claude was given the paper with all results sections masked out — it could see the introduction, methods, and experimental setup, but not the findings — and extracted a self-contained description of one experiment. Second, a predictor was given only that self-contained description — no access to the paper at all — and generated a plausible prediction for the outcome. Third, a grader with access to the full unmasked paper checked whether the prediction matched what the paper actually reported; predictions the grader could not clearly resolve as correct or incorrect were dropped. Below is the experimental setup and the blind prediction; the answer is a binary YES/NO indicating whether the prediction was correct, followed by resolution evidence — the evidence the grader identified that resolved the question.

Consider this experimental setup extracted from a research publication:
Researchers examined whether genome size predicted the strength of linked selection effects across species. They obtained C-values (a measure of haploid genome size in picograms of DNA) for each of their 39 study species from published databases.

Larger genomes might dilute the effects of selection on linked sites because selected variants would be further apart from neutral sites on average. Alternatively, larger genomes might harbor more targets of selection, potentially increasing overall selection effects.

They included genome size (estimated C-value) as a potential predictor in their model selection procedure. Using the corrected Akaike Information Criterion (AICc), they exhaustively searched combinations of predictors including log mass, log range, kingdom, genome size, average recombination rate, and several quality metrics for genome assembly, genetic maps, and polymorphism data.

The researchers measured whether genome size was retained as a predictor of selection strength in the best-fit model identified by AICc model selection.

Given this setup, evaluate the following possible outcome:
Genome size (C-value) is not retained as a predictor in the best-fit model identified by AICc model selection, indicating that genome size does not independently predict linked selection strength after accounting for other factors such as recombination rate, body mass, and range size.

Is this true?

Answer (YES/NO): YES